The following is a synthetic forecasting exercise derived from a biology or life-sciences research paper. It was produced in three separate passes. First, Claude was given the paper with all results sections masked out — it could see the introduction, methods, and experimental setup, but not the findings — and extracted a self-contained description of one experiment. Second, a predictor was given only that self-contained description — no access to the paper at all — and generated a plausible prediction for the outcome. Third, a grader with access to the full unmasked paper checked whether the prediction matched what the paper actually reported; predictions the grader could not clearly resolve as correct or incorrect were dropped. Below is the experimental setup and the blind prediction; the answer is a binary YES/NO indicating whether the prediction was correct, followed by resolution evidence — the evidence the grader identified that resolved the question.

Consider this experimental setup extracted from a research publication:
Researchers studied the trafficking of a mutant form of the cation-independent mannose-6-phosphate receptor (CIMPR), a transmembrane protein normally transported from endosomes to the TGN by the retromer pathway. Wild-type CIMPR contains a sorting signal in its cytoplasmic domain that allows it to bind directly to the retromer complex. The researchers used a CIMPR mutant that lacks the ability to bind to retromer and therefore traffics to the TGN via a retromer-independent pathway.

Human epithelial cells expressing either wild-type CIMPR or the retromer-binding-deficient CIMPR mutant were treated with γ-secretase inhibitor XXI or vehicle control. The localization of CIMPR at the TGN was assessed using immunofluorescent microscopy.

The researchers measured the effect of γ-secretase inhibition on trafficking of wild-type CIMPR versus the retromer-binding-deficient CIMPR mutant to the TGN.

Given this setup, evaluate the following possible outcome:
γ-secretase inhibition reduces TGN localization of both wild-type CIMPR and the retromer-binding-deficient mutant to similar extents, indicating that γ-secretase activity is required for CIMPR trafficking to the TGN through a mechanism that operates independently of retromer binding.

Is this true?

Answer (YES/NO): NO